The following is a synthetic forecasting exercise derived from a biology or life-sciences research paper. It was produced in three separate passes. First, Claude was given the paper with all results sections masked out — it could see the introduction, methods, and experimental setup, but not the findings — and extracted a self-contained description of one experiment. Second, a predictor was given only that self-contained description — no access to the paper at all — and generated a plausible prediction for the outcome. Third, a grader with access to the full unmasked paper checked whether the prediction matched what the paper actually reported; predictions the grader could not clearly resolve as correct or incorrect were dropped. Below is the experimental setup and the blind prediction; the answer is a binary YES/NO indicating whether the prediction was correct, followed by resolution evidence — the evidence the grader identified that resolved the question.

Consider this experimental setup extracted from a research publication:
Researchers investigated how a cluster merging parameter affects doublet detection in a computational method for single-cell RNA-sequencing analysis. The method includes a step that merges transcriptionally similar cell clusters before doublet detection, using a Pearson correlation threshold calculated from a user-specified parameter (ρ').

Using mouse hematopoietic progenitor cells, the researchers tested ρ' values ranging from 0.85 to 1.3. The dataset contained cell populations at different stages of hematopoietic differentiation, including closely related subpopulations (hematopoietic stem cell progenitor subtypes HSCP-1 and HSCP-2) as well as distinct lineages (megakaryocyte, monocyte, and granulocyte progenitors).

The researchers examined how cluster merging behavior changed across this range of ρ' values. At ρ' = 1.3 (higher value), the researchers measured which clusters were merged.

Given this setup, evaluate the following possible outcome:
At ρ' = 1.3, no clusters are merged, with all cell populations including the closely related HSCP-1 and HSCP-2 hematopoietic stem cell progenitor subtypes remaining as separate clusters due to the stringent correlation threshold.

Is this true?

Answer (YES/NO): YES